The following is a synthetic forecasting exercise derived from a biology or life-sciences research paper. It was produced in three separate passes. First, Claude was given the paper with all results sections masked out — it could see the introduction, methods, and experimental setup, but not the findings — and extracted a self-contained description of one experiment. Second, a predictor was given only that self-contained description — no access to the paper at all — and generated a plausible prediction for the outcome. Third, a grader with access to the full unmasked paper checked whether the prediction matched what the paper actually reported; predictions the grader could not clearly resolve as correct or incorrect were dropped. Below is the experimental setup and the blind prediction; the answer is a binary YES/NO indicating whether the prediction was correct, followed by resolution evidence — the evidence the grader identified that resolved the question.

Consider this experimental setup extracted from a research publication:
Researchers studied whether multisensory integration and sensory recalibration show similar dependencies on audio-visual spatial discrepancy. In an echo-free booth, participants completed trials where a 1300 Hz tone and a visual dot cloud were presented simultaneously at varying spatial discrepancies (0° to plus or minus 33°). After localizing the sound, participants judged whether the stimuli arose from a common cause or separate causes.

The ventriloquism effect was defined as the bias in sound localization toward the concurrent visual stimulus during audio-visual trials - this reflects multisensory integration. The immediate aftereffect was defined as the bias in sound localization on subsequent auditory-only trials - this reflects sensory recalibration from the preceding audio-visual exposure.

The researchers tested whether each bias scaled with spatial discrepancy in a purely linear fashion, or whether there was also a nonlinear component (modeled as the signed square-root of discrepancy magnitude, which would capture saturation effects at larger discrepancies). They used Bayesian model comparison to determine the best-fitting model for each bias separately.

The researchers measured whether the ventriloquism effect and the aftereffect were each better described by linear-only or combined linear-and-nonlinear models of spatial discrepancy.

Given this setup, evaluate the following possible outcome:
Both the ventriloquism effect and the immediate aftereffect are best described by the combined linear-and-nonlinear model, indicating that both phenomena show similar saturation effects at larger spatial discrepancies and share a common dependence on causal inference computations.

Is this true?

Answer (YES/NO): NO